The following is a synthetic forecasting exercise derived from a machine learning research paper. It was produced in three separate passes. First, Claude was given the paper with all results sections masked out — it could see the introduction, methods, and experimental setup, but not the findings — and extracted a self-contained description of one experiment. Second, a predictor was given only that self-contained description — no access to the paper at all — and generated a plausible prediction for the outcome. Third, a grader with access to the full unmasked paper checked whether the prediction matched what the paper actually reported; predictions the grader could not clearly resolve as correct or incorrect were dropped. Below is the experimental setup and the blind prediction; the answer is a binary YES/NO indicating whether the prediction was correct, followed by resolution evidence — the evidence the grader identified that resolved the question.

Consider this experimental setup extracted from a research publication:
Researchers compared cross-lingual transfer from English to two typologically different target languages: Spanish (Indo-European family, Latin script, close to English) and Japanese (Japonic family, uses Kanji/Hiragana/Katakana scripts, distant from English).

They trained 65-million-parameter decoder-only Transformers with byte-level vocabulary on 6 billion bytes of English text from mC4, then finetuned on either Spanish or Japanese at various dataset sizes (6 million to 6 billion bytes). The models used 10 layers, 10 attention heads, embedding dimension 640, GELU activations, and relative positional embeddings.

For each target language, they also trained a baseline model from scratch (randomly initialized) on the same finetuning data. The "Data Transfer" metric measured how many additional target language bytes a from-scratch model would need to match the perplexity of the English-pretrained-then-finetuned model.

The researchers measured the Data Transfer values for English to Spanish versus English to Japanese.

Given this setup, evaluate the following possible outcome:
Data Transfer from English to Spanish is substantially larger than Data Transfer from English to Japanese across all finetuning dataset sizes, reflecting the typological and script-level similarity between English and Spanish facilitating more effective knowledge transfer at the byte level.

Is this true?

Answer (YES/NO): NO